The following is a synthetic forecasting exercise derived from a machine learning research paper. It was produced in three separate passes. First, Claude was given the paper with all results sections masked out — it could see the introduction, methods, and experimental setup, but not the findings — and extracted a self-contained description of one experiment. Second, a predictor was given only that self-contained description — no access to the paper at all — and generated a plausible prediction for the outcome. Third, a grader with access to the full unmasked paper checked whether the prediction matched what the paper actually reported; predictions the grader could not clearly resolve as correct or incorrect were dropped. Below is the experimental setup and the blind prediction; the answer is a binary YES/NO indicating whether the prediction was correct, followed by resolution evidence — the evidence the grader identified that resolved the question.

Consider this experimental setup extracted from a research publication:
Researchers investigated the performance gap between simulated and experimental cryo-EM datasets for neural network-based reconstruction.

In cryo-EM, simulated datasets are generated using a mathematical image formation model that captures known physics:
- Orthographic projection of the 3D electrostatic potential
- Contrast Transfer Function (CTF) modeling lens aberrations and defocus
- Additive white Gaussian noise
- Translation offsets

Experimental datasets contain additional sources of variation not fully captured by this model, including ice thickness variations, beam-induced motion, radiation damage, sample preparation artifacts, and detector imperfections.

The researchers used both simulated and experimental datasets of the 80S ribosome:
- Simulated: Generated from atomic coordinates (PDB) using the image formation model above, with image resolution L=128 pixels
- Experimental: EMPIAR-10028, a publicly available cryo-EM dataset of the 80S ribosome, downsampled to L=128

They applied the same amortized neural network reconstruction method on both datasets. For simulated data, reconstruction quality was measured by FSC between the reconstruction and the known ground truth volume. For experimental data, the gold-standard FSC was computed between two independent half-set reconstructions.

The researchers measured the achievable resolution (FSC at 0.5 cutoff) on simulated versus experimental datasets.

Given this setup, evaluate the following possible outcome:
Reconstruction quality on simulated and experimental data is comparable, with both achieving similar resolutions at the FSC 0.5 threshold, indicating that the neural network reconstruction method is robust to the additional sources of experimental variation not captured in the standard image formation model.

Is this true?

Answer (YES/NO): NO